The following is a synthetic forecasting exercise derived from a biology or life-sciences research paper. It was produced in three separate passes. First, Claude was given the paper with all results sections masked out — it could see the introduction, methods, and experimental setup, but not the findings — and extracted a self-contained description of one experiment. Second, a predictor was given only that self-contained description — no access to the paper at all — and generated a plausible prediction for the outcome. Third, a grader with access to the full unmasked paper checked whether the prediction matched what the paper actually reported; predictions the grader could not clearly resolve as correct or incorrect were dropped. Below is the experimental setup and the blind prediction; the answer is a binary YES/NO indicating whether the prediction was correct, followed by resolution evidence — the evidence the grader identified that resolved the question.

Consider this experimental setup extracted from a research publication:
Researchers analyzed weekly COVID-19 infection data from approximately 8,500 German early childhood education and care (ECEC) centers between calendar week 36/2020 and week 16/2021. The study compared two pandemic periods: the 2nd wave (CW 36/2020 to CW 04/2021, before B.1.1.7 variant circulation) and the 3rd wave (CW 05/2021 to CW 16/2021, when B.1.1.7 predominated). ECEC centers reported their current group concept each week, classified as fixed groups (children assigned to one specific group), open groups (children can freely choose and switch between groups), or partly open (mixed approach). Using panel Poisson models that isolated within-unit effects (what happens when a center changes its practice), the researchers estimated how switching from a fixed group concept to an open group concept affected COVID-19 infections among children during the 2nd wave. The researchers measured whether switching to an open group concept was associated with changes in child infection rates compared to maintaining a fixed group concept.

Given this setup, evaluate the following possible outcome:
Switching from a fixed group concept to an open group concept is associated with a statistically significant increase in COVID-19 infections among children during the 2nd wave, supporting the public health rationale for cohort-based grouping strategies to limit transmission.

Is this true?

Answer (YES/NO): YES